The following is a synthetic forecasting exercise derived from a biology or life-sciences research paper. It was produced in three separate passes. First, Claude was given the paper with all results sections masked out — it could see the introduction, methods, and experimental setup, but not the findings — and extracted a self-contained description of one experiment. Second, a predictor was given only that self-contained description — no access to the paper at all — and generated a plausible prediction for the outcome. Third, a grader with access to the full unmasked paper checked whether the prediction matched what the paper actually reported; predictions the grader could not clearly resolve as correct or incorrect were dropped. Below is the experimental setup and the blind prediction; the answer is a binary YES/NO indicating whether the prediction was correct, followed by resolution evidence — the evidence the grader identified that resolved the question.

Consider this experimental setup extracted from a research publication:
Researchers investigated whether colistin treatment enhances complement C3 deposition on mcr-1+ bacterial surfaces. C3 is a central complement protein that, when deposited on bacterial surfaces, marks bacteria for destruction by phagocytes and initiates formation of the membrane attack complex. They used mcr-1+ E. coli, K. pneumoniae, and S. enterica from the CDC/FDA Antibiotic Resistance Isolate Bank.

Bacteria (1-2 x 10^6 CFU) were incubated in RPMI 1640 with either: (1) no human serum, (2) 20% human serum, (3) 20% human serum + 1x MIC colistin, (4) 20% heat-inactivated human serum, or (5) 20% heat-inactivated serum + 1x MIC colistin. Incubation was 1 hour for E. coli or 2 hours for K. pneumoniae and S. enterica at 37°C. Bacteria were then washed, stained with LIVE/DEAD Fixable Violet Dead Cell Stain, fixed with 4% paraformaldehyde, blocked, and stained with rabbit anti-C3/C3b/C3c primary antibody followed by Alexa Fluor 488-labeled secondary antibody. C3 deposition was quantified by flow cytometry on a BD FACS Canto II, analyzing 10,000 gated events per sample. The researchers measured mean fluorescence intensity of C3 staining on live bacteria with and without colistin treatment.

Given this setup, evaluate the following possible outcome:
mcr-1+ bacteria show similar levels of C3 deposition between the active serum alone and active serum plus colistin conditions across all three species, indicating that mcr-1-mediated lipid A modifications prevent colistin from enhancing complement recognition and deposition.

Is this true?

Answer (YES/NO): NO